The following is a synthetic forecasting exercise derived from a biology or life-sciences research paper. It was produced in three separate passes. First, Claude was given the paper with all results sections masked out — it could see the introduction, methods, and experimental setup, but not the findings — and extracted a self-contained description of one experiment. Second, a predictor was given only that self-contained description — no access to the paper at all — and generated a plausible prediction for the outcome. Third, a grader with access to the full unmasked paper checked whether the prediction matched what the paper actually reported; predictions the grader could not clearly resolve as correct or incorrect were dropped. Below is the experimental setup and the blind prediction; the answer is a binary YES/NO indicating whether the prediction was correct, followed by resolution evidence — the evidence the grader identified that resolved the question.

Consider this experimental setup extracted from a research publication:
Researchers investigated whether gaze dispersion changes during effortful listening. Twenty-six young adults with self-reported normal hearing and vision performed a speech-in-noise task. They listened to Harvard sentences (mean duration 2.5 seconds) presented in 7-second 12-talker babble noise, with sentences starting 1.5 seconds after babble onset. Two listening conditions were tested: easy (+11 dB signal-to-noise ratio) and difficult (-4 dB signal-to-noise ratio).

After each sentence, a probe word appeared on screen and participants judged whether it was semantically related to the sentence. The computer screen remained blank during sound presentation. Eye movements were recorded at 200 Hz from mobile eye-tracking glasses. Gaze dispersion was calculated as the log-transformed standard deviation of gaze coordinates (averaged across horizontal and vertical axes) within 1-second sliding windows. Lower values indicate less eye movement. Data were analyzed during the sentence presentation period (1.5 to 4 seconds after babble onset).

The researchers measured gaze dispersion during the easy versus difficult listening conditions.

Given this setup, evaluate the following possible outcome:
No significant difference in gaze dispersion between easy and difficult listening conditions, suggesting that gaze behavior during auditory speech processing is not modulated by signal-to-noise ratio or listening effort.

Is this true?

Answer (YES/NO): NO